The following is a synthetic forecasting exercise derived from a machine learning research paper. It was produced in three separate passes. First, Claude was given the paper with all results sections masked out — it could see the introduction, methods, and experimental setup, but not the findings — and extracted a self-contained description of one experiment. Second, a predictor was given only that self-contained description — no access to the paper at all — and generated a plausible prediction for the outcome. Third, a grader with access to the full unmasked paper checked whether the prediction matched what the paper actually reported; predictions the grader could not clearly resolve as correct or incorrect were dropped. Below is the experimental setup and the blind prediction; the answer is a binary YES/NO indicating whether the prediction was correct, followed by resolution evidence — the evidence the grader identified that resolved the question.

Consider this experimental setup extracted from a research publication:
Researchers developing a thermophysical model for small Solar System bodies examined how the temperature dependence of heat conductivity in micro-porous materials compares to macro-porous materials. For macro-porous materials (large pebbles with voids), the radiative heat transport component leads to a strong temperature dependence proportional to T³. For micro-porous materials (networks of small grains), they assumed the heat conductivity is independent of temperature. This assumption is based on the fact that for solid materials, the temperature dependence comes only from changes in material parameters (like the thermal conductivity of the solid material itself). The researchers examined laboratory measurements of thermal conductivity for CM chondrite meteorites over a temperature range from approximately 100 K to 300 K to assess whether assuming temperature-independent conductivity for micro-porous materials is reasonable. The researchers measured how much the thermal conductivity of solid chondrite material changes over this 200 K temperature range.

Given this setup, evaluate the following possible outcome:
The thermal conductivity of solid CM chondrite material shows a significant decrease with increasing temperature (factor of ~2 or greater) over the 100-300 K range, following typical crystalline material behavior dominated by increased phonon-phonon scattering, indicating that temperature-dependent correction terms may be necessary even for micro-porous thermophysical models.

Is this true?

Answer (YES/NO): NO